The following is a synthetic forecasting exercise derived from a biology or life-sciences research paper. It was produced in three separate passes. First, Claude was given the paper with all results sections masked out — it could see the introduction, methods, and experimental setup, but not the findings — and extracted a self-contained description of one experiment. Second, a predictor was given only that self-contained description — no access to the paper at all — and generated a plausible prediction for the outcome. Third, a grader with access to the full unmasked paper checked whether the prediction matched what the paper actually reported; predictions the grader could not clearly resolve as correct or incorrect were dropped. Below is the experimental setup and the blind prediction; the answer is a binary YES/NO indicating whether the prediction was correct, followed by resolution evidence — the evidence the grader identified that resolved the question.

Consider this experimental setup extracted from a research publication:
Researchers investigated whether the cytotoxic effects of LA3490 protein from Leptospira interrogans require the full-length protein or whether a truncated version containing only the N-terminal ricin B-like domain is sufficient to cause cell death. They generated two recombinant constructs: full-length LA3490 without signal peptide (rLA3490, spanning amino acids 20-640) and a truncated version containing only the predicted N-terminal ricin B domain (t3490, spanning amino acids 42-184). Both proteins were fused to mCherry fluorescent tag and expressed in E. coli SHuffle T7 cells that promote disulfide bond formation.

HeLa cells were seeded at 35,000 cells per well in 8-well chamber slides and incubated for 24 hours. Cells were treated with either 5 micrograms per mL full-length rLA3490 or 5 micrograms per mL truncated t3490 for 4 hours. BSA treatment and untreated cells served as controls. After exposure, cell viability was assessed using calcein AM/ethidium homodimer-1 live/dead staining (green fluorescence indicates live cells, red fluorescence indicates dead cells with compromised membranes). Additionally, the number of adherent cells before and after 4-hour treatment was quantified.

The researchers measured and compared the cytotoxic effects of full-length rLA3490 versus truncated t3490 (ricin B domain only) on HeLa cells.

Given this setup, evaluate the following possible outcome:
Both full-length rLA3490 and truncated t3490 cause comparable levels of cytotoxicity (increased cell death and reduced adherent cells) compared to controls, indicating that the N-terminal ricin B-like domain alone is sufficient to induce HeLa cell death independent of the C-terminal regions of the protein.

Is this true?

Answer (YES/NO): NO